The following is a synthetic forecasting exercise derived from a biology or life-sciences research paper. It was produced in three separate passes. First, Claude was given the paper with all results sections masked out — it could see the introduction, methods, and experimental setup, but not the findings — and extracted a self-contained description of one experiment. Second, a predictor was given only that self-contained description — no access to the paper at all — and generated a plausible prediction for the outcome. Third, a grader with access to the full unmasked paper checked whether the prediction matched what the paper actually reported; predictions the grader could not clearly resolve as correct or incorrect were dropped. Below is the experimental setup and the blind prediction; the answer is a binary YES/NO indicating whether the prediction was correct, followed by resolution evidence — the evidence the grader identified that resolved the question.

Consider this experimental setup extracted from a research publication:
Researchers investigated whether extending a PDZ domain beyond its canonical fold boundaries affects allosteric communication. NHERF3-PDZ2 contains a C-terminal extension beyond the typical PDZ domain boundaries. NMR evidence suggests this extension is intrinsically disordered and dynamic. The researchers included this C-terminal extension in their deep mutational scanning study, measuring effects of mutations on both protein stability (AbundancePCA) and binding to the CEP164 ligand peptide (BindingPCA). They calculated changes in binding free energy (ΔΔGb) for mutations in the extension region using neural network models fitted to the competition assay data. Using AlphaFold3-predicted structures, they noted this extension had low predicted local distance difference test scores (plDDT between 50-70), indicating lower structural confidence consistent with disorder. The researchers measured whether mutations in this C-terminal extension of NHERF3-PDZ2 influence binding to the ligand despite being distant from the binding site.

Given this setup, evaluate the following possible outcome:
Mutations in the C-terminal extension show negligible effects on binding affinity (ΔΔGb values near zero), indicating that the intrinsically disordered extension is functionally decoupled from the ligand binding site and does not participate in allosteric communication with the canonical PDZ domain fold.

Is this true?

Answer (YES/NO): NO